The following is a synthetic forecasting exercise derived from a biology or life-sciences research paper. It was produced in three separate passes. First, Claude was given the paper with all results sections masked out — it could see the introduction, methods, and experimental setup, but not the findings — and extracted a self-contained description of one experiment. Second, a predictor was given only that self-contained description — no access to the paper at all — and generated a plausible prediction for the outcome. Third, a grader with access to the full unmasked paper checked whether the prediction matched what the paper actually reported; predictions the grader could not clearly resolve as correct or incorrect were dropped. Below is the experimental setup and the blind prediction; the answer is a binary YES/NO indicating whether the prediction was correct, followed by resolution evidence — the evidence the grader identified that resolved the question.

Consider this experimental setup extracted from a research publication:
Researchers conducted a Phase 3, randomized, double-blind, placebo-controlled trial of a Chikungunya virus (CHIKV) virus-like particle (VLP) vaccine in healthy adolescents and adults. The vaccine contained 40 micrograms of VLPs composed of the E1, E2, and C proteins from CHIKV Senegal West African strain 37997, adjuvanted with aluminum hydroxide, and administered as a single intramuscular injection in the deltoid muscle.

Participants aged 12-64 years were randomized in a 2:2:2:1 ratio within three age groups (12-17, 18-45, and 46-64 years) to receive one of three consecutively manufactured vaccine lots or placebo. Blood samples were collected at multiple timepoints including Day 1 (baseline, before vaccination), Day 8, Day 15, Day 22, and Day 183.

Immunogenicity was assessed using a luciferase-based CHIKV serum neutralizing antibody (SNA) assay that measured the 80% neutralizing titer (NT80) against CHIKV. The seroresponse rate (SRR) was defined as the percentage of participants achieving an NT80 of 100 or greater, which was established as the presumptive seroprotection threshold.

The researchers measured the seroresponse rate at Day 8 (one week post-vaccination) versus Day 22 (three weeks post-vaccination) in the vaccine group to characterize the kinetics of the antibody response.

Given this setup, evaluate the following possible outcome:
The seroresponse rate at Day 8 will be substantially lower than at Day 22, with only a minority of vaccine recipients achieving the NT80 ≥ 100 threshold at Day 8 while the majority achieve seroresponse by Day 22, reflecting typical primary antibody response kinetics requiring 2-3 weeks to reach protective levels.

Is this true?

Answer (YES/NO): YES